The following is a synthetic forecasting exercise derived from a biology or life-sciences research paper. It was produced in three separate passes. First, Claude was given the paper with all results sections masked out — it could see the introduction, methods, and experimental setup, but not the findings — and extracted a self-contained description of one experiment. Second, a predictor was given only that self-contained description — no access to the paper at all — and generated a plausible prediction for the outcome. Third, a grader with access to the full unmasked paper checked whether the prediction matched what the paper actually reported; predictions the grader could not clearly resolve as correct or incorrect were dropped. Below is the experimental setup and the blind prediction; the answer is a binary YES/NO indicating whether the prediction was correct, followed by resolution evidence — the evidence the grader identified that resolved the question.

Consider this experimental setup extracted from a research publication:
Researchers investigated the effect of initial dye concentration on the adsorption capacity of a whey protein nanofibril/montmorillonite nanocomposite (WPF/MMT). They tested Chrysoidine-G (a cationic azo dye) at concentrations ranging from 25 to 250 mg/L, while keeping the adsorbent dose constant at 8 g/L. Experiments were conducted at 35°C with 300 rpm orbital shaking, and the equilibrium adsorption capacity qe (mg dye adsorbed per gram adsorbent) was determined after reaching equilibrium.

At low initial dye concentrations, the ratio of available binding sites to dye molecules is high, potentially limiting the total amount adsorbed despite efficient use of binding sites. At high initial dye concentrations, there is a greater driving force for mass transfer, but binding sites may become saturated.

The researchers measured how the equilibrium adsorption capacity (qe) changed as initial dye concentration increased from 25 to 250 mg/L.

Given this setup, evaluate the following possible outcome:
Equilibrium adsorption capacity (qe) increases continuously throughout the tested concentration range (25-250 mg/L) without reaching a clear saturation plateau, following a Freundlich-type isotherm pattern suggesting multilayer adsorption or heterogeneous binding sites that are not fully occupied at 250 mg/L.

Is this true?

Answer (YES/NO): NO